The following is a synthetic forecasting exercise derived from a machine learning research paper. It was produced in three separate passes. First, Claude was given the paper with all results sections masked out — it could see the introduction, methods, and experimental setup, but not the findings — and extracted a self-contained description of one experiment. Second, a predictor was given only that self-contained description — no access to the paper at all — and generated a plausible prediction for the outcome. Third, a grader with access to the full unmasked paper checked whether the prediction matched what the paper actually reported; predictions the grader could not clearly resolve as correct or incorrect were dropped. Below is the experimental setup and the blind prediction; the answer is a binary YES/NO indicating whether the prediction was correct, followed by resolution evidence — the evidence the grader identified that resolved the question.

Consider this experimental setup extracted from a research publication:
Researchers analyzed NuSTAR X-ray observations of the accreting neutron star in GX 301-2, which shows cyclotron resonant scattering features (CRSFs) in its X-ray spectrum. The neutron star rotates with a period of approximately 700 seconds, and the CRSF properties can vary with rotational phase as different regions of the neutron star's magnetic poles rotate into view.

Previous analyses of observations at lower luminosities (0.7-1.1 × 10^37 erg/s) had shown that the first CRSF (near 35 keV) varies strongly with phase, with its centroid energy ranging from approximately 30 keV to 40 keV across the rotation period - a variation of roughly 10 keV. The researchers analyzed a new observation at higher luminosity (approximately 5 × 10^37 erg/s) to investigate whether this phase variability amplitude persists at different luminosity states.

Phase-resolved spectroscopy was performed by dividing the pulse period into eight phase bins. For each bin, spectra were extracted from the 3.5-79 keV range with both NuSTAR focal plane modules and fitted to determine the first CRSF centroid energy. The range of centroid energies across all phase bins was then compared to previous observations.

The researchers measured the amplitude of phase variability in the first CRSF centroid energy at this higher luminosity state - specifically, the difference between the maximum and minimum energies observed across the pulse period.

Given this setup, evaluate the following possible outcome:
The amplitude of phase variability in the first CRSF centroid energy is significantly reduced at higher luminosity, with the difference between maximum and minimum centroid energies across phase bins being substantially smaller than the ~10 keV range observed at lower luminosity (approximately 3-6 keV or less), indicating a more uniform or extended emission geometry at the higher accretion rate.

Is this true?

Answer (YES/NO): NO